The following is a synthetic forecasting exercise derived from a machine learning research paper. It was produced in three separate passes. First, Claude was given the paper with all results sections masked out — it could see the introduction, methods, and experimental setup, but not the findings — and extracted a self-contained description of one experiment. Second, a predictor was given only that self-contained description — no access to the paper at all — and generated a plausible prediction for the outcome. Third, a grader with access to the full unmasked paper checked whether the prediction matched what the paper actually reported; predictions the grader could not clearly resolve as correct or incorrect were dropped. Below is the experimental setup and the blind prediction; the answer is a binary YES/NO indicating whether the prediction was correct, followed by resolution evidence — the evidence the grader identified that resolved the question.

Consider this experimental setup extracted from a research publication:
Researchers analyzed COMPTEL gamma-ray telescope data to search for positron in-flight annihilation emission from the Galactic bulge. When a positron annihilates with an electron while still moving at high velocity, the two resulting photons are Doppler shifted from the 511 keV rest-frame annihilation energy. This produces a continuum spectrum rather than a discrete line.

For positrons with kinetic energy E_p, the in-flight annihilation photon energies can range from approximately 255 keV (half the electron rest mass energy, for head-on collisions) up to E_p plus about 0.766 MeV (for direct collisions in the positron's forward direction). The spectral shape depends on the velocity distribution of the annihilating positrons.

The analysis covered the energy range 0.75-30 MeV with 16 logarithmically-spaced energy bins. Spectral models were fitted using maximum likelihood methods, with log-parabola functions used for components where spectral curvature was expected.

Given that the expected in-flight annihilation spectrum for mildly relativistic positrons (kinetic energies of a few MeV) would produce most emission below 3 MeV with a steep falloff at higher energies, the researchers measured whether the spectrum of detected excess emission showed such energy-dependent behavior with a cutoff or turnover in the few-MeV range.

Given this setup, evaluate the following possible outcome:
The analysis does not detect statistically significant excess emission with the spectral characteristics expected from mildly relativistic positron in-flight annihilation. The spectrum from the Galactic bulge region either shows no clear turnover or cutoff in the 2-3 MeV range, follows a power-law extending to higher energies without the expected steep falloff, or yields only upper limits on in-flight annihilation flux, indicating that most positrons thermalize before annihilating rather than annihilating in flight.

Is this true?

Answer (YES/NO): NO